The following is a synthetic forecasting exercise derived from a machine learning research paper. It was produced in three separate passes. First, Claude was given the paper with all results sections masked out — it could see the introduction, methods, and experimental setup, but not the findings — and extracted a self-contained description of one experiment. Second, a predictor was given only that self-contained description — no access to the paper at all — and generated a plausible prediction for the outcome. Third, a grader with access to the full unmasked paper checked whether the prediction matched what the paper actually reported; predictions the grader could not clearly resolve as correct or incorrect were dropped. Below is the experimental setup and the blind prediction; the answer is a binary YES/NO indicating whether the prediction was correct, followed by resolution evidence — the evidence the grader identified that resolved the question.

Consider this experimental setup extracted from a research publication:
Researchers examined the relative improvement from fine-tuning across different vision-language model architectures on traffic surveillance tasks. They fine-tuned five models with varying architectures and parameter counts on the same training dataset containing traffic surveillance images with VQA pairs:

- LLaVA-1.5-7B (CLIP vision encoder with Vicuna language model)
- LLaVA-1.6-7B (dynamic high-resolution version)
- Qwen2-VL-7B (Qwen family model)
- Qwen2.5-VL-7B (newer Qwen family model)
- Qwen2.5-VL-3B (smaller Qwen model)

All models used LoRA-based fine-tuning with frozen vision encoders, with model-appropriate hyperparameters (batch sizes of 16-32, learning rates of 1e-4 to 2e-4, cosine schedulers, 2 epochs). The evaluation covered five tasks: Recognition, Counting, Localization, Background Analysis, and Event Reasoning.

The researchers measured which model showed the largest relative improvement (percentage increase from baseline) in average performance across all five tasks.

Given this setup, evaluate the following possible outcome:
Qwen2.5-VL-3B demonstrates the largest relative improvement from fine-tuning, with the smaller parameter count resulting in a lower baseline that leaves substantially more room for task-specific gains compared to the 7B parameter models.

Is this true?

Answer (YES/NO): NO